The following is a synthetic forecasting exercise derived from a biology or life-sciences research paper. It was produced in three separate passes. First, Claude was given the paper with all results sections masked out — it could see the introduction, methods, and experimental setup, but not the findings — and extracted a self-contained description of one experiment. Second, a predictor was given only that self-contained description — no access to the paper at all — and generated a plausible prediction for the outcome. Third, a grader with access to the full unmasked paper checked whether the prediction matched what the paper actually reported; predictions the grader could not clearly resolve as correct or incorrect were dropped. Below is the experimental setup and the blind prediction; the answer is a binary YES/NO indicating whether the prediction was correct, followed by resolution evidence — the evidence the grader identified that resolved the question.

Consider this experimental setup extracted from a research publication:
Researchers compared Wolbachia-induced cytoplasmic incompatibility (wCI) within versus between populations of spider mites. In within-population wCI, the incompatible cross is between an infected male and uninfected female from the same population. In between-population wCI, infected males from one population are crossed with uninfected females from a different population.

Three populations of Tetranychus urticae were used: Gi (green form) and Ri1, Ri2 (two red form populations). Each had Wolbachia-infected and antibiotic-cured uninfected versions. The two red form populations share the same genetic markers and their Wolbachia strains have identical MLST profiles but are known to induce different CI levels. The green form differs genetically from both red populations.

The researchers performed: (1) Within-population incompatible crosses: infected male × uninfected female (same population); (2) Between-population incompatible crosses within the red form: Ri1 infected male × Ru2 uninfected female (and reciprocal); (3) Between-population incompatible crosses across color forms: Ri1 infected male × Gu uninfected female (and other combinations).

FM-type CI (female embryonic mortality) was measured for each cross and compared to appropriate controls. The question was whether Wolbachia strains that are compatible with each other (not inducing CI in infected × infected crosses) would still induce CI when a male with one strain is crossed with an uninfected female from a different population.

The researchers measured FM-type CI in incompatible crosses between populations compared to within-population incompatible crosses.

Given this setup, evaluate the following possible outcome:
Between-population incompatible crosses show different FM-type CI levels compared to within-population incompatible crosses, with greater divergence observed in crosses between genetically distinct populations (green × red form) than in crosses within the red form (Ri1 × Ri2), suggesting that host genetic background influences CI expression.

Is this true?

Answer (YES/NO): NO